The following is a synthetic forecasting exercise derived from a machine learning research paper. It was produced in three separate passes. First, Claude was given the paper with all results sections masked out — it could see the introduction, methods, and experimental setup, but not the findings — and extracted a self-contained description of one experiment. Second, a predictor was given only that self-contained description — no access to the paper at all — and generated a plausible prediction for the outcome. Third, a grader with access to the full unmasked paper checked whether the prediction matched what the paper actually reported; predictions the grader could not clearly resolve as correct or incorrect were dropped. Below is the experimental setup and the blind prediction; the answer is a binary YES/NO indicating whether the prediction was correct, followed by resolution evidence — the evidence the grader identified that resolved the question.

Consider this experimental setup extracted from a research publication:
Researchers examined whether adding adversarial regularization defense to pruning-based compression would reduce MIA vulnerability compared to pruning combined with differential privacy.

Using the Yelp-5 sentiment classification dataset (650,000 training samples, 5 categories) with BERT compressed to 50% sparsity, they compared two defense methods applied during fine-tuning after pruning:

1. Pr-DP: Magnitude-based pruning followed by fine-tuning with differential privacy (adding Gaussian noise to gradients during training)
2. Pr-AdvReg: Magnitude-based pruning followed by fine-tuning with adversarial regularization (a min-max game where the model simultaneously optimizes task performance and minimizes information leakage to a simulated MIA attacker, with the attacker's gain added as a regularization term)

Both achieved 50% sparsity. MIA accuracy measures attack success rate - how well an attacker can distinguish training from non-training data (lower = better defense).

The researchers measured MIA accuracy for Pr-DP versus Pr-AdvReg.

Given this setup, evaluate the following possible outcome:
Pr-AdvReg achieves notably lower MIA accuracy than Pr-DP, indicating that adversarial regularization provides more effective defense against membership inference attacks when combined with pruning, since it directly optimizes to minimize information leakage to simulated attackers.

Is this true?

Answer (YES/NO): NO